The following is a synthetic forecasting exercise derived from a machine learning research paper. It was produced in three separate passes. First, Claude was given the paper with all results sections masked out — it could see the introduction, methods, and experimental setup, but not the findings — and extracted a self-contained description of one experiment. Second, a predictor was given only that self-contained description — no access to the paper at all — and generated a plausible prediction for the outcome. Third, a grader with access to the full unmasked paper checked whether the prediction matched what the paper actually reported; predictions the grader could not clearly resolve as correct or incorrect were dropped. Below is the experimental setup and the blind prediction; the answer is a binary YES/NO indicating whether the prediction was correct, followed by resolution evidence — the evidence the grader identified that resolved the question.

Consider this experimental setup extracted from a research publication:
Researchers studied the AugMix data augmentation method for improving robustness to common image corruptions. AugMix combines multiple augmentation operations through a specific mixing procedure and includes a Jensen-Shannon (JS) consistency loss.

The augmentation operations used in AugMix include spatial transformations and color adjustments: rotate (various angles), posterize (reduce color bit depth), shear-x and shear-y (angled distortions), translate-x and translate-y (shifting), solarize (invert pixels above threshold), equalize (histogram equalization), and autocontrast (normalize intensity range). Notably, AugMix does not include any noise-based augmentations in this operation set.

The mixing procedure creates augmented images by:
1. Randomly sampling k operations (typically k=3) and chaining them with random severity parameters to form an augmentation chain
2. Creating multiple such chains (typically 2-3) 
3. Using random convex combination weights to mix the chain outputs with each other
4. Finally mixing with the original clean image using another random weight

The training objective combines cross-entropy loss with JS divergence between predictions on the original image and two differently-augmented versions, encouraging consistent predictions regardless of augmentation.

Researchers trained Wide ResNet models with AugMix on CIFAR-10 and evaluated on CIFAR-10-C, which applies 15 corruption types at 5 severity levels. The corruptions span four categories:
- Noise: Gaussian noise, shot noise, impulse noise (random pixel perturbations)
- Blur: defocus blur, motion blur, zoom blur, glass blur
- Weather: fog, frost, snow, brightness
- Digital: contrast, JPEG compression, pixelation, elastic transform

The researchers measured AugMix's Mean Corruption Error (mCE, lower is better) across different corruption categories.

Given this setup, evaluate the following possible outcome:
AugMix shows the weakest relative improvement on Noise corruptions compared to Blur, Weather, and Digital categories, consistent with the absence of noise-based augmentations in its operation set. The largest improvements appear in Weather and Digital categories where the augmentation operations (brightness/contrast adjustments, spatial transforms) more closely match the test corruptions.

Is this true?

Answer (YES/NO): NO